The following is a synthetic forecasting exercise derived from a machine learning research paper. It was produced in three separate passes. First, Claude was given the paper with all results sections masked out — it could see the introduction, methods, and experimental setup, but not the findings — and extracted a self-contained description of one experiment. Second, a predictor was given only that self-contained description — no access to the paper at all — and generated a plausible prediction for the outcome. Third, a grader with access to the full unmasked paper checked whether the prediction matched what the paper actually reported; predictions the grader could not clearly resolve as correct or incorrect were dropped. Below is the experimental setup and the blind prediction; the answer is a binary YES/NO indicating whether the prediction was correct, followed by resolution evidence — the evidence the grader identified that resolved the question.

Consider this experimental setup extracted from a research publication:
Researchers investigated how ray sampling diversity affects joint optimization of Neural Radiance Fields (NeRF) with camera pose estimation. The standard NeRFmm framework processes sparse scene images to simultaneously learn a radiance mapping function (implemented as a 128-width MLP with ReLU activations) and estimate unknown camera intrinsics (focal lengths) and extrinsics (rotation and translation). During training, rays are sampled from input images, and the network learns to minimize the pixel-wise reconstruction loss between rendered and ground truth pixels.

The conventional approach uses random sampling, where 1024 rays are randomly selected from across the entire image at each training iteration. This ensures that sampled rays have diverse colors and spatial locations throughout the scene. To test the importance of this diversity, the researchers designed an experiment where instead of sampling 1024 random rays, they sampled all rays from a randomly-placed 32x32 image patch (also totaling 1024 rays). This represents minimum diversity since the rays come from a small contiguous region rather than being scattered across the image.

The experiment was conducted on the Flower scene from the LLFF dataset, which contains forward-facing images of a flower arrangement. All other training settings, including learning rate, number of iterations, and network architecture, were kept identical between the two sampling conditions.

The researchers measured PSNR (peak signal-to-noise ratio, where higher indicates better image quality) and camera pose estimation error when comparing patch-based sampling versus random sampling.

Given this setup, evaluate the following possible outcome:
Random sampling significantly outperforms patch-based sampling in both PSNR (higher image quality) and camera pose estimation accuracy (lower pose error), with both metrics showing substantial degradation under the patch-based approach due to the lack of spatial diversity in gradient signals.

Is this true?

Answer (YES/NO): YES